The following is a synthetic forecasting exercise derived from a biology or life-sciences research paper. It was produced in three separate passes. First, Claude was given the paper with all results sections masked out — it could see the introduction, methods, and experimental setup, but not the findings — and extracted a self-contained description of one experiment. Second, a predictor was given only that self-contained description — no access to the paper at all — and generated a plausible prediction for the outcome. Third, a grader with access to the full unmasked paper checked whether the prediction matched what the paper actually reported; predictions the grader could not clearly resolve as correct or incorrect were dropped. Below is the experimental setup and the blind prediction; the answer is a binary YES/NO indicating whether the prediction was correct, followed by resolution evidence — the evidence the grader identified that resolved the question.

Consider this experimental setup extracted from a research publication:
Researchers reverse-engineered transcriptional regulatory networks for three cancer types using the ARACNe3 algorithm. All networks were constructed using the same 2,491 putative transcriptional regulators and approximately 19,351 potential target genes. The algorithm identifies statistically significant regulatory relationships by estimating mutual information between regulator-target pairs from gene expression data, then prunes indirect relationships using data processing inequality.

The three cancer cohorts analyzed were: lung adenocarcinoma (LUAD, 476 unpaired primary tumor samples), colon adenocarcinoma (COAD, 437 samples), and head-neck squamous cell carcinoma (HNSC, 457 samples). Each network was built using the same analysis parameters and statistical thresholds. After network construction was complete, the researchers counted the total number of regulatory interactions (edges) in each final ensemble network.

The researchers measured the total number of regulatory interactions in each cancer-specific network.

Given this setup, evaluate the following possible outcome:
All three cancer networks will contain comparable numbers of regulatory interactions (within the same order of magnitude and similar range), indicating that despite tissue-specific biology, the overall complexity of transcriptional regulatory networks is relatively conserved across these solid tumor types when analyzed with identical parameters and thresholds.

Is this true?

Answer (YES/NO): YES